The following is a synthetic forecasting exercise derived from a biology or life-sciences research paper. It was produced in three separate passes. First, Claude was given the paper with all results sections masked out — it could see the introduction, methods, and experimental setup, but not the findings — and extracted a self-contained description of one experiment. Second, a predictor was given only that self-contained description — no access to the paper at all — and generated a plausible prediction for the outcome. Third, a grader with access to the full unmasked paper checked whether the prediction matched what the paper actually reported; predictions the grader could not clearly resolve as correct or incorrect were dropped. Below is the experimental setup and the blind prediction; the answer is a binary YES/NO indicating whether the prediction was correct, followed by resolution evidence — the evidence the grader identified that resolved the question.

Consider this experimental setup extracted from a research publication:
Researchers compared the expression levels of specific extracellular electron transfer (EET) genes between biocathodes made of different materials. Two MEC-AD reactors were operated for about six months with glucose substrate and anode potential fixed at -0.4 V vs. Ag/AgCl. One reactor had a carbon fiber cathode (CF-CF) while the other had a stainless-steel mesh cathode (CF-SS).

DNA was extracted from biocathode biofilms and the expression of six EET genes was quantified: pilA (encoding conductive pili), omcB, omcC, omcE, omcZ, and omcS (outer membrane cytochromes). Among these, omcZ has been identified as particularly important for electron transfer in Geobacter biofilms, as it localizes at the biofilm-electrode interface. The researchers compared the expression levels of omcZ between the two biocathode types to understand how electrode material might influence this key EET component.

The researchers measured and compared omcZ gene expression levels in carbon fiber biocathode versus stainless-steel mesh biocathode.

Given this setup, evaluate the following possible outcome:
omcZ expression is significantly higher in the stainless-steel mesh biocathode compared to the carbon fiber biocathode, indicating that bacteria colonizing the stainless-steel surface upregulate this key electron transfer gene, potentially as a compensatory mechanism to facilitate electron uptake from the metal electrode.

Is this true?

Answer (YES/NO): NO